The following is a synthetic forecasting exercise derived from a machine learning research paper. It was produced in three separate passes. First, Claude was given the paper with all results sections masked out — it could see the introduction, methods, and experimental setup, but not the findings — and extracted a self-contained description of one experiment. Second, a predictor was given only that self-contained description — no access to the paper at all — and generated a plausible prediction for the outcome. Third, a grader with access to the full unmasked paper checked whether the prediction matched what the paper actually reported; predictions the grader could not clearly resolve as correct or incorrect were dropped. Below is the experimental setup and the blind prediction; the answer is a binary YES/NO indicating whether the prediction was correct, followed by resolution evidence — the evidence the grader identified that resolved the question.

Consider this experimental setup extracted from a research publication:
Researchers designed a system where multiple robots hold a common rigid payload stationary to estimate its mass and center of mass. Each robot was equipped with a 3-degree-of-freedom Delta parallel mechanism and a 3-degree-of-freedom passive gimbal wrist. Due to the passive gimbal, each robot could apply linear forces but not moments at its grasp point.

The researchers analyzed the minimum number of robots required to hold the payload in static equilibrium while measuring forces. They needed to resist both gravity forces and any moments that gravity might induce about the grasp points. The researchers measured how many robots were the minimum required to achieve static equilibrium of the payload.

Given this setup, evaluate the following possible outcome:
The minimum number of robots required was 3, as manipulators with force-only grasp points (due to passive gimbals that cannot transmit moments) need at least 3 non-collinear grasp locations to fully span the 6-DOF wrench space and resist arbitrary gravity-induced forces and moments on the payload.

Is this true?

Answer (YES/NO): YES